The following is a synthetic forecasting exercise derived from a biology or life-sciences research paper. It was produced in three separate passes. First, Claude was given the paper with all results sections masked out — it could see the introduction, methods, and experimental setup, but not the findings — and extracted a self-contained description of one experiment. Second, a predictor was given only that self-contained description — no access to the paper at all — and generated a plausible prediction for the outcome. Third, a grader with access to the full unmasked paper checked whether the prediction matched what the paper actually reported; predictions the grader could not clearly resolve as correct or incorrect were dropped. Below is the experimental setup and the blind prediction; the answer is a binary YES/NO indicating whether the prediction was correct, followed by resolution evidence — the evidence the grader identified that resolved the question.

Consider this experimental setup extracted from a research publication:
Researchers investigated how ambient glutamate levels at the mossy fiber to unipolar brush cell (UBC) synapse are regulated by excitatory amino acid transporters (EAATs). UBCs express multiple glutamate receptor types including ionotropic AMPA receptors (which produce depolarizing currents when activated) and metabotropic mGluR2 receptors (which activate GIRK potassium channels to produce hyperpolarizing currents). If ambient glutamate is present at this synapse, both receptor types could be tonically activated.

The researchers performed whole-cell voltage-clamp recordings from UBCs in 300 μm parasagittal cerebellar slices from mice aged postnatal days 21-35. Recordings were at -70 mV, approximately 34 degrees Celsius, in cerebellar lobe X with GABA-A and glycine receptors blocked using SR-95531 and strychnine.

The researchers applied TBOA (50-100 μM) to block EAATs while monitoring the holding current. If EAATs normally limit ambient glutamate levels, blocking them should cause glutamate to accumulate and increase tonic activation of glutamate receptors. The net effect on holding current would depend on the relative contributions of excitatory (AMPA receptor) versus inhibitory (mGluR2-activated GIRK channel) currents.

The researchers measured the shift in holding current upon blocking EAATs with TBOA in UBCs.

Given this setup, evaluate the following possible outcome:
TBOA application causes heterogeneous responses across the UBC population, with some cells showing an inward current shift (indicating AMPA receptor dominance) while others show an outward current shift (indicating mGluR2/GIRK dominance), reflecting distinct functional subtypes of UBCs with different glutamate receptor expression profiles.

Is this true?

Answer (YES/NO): YES